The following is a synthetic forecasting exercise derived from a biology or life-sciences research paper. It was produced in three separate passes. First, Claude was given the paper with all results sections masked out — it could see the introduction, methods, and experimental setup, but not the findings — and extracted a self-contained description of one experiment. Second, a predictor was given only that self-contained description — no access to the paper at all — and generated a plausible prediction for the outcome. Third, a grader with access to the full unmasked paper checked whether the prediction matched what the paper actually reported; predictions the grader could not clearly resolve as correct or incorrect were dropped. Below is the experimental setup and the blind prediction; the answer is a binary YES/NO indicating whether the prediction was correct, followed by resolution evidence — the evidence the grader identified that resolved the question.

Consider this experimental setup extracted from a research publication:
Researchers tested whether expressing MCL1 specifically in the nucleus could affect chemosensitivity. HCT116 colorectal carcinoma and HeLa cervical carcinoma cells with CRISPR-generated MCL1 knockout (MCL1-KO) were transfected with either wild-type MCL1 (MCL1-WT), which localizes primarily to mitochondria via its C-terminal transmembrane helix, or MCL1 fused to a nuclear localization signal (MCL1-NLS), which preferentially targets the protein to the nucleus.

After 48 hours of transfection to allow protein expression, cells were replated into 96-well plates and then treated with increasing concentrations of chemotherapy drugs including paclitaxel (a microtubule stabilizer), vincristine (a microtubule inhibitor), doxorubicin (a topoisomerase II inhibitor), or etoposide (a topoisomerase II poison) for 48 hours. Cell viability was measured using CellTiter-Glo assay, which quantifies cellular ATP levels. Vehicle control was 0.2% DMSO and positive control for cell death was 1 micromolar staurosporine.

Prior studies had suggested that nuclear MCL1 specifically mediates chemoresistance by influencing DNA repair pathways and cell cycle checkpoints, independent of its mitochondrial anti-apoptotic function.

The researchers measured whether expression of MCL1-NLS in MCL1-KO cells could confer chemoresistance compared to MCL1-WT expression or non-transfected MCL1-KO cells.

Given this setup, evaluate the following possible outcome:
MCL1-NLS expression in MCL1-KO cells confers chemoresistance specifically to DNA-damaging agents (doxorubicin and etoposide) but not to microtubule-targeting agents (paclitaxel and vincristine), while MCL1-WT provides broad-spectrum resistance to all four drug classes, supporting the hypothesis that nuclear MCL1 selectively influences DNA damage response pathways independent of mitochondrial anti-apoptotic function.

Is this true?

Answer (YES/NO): NO